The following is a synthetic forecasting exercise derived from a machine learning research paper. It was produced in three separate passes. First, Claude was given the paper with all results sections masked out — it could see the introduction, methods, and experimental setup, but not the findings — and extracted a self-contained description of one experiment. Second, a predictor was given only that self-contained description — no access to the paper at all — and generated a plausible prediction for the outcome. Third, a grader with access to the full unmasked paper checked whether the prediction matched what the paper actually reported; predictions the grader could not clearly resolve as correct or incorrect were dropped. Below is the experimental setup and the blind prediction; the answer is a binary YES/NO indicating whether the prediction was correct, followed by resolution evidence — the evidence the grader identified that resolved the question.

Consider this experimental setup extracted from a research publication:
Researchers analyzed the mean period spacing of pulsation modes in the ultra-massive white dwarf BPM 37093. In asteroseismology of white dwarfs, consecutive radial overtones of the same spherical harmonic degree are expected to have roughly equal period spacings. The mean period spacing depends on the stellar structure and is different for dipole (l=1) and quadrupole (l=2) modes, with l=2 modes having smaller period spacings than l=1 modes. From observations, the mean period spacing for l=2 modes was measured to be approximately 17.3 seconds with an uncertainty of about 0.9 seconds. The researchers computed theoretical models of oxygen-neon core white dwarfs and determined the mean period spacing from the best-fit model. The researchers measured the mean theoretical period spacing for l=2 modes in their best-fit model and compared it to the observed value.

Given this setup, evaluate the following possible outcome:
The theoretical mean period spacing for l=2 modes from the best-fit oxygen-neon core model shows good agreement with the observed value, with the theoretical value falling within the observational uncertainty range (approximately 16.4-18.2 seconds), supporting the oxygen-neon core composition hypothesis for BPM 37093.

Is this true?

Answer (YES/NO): YES